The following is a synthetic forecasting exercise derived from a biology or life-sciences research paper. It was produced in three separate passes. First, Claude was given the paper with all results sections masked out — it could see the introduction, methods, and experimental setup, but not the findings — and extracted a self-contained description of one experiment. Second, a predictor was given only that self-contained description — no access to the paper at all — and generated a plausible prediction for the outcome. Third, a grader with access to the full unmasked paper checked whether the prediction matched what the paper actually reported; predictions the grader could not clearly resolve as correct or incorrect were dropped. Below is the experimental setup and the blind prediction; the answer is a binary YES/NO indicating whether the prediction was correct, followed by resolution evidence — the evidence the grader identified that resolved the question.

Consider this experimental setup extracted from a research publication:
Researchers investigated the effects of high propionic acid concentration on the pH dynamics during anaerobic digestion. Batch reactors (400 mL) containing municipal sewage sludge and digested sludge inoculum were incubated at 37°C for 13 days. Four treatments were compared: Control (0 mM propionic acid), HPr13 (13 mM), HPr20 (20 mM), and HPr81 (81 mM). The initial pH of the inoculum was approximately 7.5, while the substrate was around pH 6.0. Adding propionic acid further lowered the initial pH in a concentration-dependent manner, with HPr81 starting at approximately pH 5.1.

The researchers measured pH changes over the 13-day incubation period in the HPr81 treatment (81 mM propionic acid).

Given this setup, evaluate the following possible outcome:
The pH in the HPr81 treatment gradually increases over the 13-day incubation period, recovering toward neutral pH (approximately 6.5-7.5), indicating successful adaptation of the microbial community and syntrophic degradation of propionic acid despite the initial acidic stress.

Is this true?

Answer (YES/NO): NO